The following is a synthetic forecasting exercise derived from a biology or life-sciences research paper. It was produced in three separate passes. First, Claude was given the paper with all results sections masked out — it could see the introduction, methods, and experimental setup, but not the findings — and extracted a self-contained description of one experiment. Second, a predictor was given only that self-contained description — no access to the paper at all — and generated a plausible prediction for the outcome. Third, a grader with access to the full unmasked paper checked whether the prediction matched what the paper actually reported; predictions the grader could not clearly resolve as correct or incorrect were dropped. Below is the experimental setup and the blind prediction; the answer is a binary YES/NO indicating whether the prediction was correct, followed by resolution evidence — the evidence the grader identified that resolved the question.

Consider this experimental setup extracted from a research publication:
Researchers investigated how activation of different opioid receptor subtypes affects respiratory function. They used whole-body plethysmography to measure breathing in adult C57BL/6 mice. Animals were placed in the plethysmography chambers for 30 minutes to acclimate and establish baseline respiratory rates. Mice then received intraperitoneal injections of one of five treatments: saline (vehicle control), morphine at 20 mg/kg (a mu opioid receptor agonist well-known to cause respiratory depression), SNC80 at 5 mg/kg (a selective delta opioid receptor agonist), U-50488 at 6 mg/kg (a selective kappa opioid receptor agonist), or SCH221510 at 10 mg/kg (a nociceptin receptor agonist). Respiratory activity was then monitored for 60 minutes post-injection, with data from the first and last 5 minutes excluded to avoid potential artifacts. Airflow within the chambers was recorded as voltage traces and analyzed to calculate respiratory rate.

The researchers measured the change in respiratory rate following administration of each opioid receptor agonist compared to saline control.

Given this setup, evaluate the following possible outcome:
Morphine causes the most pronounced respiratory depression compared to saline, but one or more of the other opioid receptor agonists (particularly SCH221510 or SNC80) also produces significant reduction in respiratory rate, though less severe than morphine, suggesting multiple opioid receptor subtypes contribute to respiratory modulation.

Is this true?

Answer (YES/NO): NO